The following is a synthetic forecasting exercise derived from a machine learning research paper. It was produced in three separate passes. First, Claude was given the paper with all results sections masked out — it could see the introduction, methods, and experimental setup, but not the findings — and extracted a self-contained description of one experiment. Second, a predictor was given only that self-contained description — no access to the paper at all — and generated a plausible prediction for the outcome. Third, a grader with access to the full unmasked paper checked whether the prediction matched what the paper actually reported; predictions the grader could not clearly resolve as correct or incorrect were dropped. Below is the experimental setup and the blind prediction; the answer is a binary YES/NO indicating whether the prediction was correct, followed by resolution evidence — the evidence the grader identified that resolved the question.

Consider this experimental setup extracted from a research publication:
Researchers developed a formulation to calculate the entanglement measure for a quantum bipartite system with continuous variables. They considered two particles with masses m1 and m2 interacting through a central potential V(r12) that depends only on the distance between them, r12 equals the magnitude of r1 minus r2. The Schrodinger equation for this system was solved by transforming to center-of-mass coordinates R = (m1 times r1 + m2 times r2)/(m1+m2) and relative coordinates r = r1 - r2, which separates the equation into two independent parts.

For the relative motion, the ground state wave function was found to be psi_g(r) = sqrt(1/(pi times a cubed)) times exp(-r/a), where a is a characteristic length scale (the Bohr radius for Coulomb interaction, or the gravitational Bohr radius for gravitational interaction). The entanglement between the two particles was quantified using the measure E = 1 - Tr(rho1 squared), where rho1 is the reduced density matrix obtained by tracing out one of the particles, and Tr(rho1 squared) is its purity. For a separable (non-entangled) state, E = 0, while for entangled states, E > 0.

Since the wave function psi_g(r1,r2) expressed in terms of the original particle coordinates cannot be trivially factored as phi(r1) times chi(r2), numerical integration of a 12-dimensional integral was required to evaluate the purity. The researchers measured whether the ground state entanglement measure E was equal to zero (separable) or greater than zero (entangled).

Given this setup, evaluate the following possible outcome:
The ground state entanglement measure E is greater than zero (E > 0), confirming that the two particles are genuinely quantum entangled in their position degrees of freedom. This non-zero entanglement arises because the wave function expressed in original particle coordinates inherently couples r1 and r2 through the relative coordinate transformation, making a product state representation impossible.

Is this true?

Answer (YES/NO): YES